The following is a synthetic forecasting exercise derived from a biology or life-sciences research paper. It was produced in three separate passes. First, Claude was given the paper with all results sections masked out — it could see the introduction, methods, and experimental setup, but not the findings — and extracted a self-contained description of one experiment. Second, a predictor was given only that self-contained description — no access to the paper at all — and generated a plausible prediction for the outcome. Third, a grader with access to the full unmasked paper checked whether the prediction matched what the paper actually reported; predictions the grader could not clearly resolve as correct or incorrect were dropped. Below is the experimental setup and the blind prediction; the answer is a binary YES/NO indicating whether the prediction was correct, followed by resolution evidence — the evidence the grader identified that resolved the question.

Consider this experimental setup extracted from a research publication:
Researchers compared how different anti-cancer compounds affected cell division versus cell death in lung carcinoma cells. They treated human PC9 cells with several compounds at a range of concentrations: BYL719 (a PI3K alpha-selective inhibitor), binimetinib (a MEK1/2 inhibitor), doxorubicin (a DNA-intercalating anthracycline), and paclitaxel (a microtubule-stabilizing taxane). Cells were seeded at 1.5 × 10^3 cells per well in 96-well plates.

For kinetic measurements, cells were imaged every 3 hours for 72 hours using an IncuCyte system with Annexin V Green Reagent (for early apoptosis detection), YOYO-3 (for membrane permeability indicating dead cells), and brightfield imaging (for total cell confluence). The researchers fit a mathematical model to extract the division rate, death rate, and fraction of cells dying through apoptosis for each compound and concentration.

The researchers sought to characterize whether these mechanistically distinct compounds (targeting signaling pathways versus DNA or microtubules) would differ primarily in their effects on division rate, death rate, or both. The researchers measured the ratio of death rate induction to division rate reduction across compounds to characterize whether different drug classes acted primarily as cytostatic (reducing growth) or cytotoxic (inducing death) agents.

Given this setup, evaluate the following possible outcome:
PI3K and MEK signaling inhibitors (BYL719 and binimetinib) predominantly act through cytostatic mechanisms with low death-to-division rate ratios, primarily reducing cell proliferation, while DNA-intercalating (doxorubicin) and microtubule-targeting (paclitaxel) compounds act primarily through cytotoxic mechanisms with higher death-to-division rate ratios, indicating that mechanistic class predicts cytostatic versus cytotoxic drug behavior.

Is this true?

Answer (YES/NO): NO